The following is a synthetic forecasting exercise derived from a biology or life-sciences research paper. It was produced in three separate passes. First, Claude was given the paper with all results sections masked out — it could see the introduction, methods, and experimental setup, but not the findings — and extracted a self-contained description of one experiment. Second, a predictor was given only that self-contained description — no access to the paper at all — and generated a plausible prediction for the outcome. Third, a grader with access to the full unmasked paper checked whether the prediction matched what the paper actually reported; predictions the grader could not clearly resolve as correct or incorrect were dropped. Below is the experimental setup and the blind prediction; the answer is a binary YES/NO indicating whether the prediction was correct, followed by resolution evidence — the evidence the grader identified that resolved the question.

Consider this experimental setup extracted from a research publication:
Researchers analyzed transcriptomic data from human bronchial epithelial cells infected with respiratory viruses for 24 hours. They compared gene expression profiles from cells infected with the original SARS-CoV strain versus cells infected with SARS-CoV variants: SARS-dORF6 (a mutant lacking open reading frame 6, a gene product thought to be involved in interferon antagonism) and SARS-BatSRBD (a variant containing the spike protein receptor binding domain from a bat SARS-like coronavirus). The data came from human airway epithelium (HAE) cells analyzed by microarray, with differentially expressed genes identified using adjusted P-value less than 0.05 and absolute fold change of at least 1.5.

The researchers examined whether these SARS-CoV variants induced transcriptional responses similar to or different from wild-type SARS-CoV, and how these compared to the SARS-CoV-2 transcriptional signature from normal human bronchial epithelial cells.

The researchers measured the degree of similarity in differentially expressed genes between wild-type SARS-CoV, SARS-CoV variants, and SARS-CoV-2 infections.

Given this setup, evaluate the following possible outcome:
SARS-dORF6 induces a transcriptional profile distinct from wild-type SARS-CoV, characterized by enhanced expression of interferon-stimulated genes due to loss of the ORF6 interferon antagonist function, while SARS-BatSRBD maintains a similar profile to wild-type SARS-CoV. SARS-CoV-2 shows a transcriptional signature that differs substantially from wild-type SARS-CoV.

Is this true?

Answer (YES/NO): NO